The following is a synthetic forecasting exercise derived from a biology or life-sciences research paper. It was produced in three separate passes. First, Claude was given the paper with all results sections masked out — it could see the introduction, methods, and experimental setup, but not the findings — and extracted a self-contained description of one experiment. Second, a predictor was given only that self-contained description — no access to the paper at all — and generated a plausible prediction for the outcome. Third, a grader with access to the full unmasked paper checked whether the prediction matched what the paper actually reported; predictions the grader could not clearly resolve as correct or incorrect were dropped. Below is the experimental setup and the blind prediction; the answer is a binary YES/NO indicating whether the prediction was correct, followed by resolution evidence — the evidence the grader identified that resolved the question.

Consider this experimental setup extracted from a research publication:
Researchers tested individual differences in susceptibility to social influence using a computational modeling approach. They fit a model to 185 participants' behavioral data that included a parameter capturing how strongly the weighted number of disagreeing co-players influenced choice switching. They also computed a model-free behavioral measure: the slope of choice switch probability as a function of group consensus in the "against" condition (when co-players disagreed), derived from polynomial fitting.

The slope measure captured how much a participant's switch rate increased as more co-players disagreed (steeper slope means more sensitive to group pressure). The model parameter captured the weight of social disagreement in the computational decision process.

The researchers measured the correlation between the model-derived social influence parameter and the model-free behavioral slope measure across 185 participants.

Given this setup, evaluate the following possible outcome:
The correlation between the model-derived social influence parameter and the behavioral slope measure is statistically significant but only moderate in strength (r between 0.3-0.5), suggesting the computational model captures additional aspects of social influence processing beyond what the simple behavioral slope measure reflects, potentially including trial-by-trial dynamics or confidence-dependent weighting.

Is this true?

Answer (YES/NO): NO